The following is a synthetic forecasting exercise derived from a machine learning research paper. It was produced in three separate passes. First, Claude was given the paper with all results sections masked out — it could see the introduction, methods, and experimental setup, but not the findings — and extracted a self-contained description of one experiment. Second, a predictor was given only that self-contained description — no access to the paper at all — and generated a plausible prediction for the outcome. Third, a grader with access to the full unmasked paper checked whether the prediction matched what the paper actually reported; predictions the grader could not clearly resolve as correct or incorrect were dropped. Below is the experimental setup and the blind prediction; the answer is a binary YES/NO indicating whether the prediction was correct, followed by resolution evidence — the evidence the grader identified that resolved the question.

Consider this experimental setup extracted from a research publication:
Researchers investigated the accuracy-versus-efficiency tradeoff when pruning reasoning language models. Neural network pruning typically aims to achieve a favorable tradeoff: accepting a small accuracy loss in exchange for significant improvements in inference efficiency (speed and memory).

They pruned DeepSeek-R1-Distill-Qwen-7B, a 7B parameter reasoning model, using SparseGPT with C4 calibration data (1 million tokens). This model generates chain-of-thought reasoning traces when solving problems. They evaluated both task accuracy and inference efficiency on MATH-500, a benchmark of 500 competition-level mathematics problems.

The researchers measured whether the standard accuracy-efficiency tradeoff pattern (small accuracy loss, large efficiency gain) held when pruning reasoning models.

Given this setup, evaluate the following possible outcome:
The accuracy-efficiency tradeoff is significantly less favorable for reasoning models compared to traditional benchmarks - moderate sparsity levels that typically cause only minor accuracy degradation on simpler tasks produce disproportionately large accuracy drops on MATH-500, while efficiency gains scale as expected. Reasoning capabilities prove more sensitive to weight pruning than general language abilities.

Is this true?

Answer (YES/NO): NO